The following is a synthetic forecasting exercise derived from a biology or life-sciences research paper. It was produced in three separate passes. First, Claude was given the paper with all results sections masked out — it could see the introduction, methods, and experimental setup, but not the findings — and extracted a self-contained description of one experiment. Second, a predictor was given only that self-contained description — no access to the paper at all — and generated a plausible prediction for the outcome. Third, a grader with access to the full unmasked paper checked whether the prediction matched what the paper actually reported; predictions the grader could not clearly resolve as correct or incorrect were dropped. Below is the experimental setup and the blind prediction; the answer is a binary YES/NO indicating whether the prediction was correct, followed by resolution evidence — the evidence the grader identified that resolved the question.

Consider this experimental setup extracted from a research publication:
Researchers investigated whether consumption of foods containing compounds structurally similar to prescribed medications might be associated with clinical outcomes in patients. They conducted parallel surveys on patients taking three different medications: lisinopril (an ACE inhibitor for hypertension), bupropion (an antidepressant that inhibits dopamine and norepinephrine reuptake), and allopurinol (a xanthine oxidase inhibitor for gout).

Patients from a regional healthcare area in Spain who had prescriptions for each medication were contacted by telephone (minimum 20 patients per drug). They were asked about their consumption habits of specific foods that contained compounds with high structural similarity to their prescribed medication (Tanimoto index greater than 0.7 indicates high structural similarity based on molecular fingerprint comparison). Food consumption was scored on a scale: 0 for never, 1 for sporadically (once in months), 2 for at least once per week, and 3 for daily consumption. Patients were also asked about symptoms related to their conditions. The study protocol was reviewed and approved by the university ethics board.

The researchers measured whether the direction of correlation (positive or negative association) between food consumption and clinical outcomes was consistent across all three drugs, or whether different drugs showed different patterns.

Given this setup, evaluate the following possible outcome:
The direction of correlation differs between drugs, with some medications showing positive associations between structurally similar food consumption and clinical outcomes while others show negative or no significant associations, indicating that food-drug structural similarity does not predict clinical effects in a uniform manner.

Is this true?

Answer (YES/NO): YES